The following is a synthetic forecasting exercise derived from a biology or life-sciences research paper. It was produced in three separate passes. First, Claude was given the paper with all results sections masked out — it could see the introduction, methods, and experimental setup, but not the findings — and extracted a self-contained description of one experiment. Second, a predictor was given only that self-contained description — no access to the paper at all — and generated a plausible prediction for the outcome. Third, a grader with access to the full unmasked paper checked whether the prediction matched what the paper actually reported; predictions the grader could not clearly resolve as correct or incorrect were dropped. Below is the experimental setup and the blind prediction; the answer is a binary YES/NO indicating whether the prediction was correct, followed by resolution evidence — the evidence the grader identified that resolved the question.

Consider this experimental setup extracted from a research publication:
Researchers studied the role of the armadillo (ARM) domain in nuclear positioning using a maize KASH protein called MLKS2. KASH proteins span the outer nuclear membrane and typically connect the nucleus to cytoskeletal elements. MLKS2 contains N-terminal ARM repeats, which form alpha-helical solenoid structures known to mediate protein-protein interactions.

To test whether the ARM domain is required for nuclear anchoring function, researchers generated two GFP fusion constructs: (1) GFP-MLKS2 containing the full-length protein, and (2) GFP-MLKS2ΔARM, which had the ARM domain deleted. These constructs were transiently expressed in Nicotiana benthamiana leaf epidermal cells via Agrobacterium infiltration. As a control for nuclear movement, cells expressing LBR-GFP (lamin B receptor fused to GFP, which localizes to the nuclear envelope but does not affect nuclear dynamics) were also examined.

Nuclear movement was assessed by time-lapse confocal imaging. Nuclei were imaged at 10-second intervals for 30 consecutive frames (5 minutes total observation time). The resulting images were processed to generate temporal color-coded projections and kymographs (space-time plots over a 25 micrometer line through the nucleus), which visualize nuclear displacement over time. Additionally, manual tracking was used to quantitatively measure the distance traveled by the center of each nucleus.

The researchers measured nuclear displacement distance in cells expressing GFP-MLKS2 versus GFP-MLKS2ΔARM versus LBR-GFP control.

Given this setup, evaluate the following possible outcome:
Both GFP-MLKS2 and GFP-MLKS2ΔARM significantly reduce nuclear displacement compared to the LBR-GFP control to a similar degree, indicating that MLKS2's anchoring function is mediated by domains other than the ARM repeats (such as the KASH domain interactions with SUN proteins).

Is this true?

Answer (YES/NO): NO